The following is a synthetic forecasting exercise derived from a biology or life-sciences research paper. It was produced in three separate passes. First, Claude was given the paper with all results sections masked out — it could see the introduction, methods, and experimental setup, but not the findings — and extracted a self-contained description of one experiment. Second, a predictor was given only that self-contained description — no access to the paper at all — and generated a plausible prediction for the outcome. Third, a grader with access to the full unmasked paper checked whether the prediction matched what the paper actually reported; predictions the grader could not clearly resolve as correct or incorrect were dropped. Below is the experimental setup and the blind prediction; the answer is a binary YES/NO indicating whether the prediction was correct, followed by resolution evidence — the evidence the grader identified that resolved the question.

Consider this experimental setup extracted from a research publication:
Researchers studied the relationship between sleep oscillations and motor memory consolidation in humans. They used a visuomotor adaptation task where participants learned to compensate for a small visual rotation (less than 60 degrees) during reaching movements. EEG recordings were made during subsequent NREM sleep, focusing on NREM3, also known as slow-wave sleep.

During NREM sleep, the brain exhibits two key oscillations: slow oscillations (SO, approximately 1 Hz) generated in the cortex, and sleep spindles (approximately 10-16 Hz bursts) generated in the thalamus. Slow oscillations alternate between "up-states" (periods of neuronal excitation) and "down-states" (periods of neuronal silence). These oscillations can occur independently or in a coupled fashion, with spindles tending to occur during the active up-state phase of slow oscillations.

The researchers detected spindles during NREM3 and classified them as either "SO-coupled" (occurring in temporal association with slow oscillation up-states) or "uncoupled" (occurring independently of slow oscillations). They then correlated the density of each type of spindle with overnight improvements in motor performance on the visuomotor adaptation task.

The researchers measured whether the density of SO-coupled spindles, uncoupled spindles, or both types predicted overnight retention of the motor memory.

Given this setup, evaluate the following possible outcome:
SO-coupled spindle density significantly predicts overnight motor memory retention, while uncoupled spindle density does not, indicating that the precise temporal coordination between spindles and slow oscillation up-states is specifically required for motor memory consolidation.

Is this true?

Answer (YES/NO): YES